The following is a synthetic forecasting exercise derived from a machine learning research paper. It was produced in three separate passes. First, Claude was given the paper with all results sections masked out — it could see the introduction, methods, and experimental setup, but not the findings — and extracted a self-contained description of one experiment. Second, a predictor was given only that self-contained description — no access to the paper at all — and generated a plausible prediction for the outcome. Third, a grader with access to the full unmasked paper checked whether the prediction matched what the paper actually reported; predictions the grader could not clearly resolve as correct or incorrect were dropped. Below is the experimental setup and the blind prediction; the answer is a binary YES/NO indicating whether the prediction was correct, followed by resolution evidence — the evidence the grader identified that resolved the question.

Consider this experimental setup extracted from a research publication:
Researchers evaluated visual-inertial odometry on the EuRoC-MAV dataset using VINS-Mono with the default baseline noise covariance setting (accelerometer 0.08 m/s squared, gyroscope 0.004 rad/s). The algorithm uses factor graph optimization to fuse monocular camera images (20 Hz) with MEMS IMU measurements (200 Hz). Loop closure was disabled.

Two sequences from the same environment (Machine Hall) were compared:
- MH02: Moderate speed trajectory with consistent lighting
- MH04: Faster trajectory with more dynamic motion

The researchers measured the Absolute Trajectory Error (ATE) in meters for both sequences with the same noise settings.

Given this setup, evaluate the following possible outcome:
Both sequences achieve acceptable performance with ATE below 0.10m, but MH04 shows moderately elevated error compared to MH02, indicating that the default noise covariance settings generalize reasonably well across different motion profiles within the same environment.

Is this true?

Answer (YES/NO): NO